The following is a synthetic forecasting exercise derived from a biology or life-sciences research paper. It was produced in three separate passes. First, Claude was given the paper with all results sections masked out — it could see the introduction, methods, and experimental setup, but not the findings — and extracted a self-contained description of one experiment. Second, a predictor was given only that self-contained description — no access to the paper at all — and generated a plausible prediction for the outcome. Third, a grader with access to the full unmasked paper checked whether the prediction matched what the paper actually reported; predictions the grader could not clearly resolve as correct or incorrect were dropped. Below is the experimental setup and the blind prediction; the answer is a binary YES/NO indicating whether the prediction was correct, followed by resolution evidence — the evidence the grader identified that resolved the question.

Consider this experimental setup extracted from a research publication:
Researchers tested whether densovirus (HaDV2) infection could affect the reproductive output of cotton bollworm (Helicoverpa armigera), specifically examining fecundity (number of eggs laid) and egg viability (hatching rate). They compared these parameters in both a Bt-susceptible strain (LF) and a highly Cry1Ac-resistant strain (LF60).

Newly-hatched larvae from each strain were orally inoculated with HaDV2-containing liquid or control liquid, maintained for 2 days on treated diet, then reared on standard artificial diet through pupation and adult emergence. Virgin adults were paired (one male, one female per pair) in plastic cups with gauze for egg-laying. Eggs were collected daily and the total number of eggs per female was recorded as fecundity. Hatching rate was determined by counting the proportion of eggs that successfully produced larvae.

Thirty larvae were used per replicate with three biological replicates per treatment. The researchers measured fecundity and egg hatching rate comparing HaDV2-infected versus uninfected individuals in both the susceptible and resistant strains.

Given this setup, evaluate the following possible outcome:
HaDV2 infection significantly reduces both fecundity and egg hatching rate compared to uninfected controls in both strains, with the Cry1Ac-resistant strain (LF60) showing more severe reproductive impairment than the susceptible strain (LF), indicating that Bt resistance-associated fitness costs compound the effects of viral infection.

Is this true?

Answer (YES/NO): NO